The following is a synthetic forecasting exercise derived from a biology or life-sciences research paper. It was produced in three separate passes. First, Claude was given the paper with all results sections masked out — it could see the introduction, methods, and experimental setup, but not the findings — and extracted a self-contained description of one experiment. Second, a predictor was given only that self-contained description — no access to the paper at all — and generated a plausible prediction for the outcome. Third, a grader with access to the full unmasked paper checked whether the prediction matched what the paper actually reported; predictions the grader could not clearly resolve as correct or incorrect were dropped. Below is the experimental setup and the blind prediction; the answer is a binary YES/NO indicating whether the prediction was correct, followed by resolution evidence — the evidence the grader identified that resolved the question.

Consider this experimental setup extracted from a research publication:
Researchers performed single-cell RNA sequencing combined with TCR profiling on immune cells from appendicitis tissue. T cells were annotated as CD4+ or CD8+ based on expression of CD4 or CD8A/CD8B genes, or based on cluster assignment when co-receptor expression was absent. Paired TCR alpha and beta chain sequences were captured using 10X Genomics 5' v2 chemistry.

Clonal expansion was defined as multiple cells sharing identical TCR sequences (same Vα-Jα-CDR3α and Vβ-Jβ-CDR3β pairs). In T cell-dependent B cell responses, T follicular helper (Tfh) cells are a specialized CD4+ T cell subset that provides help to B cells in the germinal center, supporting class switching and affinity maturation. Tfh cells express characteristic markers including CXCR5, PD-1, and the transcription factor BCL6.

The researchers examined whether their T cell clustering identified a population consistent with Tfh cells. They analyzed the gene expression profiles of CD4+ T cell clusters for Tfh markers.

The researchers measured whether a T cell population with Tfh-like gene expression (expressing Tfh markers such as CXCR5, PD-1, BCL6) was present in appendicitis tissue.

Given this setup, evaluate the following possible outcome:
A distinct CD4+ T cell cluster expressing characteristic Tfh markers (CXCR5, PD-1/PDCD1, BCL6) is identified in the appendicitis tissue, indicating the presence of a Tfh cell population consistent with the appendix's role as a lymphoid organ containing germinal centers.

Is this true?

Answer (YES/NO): YES